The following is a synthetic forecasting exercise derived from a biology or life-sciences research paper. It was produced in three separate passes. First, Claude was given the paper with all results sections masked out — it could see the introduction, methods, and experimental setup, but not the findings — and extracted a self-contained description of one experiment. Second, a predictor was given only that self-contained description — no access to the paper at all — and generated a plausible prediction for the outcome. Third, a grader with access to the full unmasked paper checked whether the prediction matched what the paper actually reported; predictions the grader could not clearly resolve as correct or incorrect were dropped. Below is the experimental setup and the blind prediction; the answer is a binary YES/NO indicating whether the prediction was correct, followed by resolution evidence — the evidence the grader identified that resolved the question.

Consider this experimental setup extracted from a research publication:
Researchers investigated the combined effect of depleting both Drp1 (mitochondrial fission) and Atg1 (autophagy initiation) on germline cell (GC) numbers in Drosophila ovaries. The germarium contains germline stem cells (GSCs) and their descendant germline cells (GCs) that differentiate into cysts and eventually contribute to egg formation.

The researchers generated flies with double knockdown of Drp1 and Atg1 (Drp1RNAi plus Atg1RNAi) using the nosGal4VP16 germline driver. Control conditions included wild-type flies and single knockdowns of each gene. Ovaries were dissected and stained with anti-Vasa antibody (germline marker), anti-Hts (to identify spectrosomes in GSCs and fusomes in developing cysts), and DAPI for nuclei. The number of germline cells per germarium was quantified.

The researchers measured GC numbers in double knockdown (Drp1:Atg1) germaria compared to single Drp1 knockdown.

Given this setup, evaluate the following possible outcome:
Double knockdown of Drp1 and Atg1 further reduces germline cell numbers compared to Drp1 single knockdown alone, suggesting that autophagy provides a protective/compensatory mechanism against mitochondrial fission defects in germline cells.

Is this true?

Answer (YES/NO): YES